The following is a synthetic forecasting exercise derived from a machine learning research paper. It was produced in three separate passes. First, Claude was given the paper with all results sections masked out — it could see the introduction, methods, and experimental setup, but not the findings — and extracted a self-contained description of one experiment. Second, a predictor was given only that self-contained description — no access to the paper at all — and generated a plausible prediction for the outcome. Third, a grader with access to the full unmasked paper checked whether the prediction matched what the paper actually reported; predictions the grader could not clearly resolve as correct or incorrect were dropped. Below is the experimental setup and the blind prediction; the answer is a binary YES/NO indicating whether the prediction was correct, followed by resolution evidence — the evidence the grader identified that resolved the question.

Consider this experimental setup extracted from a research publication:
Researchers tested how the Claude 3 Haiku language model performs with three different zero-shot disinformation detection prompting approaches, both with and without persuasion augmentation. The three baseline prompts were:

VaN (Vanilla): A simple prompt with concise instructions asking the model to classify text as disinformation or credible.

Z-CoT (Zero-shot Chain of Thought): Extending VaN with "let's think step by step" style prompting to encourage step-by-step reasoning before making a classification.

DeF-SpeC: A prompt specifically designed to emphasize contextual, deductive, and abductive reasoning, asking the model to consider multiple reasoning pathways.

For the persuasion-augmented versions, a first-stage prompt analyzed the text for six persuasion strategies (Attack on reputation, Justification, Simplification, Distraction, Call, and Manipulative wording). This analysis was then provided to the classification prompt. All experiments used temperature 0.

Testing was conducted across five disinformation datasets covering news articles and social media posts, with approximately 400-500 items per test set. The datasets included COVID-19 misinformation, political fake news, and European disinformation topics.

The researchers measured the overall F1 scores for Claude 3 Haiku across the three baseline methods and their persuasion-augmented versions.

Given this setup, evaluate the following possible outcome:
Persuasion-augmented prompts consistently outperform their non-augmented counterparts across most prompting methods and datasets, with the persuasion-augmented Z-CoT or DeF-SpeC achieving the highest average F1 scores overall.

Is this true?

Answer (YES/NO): NO